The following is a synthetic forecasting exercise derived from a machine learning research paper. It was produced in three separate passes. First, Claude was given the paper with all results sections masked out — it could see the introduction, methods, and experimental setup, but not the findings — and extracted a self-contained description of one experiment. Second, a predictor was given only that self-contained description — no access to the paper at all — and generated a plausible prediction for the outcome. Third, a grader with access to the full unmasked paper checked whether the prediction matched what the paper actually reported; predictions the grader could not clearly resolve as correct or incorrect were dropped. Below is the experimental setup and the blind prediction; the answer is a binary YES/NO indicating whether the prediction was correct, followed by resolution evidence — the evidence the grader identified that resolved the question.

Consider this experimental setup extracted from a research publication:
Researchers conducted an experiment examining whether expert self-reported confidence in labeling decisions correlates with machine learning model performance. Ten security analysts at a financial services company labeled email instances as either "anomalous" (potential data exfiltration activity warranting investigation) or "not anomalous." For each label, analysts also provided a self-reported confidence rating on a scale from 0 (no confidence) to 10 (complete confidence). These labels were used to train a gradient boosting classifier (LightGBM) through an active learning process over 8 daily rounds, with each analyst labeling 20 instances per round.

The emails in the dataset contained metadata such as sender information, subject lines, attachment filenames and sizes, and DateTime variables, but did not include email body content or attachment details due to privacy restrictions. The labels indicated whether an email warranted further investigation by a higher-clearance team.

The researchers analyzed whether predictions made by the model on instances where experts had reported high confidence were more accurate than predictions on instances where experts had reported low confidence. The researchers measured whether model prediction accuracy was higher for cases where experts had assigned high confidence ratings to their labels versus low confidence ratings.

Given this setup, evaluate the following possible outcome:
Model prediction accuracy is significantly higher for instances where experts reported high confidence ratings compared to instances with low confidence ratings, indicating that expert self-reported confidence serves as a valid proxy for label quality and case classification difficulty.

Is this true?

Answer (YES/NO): NO